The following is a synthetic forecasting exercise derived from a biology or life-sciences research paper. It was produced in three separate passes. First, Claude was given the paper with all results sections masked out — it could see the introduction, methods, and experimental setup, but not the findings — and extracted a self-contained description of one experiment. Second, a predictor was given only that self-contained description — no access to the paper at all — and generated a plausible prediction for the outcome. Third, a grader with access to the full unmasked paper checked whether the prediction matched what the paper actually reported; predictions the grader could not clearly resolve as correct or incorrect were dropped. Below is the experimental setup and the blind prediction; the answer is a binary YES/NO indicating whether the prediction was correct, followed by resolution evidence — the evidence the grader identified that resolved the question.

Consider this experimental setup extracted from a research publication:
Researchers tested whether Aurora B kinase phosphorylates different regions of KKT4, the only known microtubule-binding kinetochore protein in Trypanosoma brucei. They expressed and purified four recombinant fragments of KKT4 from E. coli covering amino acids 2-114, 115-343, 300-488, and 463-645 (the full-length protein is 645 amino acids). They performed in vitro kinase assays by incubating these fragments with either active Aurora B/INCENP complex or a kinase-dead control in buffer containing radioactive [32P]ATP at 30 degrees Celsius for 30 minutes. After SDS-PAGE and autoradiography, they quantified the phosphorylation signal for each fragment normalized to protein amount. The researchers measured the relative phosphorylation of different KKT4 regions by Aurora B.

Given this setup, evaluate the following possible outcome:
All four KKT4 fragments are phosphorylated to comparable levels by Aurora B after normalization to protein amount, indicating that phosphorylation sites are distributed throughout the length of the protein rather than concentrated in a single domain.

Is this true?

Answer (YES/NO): NO